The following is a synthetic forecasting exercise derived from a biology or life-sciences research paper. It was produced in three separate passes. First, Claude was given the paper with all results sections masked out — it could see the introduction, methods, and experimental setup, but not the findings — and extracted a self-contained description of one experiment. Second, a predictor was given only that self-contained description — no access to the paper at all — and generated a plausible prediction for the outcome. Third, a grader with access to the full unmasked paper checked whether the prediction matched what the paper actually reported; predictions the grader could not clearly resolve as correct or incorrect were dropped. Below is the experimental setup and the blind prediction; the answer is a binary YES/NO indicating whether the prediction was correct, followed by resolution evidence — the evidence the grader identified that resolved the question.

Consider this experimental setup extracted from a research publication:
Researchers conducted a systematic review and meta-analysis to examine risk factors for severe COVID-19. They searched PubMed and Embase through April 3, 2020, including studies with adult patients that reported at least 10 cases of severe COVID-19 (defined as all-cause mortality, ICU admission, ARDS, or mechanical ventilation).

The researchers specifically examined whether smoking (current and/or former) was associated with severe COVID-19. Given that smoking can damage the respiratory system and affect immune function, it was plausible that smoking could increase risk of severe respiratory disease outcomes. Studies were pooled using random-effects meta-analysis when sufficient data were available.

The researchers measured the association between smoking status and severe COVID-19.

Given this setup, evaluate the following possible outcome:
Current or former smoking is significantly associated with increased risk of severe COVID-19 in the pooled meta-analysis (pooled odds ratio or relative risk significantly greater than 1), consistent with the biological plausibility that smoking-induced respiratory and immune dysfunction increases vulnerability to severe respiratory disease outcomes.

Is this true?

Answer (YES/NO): NO